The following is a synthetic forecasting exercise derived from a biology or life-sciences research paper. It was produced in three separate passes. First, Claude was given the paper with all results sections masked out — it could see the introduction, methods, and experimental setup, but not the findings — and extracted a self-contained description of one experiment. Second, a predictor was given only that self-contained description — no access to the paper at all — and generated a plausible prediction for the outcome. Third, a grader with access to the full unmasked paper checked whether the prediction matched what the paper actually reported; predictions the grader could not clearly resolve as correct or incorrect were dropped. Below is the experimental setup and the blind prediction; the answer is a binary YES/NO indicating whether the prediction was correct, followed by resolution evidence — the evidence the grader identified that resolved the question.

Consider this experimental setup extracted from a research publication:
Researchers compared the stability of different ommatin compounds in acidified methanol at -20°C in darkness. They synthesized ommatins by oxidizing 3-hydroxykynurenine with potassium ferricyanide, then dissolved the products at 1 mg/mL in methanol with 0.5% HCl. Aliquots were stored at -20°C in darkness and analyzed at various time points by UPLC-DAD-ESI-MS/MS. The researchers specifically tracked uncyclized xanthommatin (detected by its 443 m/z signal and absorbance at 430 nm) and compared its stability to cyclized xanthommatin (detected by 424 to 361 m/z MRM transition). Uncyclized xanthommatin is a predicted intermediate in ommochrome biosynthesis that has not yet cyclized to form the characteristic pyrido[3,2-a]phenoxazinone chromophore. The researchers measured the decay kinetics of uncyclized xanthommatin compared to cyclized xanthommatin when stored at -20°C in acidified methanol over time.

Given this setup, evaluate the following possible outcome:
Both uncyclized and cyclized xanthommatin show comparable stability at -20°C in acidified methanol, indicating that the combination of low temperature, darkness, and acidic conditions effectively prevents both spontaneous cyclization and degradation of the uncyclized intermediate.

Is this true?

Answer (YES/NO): NO